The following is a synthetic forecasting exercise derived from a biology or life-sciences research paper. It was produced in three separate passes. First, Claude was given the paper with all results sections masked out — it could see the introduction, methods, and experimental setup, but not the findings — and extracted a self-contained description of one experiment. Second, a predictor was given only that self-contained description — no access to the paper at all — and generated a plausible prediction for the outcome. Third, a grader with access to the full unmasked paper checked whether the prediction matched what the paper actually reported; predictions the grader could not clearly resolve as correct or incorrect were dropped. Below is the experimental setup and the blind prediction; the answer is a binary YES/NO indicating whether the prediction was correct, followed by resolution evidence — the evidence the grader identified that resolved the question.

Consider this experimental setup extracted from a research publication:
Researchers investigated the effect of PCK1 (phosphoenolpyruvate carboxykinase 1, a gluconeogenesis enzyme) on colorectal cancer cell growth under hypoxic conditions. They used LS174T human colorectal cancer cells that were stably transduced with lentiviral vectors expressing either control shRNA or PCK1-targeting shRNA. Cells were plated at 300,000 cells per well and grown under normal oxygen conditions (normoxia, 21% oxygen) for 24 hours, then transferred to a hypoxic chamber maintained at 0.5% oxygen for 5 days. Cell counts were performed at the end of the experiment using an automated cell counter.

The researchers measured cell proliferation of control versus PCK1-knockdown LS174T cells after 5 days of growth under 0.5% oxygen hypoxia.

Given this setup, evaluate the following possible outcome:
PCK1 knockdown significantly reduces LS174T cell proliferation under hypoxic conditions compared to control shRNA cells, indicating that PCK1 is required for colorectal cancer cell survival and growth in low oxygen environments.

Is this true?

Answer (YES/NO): YES